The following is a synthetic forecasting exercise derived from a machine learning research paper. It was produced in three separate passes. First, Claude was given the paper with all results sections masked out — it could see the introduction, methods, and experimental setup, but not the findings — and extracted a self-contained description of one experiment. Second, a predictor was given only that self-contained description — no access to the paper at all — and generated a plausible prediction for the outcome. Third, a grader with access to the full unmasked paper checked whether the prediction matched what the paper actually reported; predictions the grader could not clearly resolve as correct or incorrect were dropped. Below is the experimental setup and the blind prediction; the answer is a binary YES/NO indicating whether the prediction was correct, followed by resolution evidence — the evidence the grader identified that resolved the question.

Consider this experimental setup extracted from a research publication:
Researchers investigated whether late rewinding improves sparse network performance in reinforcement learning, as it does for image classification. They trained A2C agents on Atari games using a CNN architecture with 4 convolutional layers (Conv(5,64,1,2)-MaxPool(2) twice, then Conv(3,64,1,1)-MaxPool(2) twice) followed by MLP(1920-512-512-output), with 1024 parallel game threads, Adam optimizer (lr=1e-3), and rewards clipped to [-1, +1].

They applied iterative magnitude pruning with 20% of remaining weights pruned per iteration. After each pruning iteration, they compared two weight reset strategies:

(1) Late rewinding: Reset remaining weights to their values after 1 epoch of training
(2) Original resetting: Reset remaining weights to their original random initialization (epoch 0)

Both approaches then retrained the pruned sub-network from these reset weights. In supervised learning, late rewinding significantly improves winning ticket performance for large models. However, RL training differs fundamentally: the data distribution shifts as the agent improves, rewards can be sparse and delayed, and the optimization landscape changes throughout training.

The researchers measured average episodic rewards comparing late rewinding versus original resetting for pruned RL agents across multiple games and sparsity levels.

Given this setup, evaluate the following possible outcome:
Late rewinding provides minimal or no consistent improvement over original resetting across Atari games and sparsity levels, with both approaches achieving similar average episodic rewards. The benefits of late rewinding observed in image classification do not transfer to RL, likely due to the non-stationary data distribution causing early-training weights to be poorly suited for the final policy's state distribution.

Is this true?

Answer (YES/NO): NO